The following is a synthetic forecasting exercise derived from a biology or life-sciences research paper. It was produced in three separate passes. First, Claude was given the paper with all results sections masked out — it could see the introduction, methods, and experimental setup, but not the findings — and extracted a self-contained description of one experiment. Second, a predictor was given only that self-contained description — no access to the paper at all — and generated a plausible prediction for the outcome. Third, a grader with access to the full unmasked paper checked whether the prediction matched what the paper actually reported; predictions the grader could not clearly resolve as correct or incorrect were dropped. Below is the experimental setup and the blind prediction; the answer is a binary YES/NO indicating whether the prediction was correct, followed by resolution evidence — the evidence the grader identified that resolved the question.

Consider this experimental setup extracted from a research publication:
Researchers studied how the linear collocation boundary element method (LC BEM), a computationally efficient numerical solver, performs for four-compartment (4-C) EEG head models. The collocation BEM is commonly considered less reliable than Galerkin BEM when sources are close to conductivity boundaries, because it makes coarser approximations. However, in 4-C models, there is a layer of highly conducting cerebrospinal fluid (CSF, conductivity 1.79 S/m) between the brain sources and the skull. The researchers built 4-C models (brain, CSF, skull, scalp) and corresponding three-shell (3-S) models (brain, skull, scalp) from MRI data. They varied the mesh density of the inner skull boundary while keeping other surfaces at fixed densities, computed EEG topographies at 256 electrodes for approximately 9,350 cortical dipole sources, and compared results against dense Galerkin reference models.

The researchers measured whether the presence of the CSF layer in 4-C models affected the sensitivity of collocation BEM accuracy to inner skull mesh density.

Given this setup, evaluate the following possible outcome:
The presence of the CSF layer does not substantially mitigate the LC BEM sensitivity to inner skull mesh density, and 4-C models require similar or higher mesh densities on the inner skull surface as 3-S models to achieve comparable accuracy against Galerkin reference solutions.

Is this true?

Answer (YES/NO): NO